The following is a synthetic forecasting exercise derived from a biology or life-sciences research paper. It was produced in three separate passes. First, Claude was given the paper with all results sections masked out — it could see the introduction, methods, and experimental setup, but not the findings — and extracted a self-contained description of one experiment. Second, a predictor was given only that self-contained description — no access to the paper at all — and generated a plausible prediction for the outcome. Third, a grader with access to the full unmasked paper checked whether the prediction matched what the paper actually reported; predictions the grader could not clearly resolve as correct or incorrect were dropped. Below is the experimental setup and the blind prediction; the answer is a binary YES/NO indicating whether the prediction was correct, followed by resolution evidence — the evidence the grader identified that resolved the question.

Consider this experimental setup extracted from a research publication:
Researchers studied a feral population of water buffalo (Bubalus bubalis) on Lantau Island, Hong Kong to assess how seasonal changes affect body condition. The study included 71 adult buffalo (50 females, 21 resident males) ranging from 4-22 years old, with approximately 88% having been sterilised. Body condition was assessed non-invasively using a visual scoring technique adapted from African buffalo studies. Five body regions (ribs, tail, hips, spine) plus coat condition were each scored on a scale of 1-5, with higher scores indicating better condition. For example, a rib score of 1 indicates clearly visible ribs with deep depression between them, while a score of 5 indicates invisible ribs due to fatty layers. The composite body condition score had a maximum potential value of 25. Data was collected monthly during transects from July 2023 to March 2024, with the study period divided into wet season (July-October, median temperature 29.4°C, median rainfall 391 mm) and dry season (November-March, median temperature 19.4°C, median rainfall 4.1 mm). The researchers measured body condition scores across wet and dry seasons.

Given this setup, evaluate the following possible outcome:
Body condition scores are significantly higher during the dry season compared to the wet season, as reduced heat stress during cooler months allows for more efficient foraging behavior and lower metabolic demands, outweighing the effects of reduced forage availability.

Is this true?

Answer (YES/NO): NO